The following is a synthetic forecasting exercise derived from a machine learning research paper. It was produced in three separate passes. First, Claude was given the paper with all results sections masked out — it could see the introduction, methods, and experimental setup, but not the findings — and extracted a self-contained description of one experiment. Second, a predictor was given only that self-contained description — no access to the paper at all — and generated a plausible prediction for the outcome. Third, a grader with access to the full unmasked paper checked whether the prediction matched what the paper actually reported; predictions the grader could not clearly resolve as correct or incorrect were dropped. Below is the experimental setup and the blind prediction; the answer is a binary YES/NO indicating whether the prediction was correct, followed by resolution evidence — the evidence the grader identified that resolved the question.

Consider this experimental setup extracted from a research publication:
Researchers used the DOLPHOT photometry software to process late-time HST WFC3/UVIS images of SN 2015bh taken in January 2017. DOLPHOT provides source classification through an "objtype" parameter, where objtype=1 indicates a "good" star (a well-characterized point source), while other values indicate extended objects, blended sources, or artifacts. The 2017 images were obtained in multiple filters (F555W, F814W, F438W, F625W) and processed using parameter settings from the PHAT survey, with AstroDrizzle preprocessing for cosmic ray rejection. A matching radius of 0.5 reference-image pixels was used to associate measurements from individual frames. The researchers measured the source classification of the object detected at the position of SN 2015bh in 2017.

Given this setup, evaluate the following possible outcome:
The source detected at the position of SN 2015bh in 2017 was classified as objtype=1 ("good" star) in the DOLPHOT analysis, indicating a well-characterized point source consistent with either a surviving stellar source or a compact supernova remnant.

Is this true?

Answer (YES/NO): YES